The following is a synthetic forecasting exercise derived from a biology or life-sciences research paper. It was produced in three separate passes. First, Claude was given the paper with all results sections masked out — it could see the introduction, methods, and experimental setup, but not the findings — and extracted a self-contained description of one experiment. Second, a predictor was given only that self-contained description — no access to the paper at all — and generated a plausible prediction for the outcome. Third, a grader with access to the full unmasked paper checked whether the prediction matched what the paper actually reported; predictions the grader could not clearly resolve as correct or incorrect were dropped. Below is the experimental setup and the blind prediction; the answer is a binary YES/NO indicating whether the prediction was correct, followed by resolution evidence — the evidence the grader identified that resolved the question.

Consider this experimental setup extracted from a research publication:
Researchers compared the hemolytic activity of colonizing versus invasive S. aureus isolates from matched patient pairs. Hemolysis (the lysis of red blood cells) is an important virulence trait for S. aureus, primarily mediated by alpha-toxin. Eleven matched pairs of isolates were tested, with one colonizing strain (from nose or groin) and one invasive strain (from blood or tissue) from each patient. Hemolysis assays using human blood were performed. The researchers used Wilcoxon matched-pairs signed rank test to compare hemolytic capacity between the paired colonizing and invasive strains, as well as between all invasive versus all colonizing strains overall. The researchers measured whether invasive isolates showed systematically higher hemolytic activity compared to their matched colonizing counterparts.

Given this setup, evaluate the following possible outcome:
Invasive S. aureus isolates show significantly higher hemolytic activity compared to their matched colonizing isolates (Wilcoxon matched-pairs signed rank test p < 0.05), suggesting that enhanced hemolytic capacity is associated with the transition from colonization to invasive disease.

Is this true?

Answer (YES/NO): NO